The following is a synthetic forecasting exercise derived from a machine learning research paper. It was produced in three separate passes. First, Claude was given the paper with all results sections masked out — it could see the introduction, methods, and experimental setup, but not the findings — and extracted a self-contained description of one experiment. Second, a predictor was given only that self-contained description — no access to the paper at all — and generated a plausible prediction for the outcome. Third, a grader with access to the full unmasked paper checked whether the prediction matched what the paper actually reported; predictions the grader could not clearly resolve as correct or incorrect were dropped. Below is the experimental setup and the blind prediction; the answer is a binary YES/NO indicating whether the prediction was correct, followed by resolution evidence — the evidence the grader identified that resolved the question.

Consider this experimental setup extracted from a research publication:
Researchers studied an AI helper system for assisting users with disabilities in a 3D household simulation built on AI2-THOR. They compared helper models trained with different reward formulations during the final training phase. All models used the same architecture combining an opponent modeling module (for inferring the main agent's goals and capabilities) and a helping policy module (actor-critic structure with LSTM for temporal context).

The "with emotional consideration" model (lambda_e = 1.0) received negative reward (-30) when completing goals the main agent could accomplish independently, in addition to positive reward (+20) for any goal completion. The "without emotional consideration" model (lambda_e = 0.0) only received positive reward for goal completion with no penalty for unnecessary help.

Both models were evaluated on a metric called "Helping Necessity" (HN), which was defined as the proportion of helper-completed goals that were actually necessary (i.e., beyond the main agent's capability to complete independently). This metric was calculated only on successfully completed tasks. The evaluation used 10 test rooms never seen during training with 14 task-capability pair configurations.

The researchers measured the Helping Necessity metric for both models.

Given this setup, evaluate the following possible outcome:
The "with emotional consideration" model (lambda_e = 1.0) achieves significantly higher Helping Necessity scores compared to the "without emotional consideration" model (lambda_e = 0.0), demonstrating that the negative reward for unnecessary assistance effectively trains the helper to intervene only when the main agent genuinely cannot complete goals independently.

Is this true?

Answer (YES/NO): YES